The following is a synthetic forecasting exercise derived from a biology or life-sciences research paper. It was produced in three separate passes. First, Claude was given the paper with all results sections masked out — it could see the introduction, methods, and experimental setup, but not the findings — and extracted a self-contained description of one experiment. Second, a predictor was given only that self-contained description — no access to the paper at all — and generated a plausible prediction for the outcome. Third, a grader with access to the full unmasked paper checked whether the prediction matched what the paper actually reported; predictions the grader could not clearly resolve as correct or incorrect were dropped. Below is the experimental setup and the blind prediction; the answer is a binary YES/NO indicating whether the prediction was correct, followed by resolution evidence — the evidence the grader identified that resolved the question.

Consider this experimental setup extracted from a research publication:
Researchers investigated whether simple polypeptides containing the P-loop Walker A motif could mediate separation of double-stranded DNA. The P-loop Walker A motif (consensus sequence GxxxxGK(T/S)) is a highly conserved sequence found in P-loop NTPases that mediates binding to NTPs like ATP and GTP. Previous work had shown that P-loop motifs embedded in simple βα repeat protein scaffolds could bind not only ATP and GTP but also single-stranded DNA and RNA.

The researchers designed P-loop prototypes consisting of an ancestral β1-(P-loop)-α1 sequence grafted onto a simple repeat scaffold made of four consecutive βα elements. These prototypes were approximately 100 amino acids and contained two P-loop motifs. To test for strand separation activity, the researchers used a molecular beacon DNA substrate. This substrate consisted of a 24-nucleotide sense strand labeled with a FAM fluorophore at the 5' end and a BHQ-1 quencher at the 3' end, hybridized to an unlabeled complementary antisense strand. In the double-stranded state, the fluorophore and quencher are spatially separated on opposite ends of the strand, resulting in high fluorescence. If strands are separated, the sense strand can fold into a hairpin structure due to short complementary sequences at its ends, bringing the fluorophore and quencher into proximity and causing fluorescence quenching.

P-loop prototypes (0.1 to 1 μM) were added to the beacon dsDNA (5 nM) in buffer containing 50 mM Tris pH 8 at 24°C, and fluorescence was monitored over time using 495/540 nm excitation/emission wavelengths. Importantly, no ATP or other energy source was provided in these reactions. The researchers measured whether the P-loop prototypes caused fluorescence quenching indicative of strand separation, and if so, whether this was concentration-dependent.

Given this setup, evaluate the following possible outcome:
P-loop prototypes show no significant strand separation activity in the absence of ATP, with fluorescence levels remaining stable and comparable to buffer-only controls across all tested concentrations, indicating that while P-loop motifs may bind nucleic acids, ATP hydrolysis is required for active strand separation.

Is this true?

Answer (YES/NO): NO